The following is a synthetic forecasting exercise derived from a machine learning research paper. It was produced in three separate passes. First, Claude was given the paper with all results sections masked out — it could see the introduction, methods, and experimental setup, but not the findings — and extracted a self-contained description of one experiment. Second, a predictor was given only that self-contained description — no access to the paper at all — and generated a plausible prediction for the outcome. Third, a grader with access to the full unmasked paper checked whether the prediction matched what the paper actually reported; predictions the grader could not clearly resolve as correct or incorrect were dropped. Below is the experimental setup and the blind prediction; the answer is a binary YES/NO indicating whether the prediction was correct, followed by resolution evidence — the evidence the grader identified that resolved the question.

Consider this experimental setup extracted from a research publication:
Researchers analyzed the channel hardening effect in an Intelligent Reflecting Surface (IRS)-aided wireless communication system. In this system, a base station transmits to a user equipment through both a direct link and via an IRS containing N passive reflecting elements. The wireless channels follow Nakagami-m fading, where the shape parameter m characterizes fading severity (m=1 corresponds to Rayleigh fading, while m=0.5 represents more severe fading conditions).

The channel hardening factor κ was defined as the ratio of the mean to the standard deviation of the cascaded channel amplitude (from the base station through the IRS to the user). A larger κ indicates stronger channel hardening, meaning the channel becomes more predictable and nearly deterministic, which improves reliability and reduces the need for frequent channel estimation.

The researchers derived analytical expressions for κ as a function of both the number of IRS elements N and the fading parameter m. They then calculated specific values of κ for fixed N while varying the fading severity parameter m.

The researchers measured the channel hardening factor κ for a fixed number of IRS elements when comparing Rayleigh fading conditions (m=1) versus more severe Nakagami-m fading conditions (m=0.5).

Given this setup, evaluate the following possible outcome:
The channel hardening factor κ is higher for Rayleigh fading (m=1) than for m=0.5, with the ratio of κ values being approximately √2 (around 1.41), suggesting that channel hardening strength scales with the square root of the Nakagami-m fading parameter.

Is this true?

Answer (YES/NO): NO